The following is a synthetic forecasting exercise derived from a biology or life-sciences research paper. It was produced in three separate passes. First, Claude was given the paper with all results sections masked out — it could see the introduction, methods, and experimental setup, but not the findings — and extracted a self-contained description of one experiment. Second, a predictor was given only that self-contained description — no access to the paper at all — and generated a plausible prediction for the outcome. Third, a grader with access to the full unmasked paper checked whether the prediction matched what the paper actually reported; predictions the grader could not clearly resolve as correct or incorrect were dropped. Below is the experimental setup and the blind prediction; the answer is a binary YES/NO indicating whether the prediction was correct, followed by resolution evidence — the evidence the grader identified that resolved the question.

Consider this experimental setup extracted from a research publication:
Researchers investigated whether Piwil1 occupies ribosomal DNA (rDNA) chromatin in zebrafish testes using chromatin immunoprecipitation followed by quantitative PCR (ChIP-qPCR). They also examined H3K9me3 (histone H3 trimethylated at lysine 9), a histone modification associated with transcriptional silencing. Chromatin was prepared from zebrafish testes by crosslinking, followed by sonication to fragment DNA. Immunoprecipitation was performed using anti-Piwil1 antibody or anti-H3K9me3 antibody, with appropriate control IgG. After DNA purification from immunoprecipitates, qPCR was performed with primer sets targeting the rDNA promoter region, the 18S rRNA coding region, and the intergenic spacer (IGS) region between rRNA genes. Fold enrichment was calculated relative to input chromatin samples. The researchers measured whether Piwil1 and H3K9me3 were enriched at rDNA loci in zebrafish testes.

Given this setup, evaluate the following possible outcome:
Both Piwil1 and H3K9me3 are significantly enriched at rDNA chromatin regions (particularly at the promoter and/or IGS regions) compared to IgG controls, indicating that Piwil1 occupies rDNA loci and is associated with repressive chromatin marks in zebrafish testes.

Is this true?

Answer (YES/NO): YES